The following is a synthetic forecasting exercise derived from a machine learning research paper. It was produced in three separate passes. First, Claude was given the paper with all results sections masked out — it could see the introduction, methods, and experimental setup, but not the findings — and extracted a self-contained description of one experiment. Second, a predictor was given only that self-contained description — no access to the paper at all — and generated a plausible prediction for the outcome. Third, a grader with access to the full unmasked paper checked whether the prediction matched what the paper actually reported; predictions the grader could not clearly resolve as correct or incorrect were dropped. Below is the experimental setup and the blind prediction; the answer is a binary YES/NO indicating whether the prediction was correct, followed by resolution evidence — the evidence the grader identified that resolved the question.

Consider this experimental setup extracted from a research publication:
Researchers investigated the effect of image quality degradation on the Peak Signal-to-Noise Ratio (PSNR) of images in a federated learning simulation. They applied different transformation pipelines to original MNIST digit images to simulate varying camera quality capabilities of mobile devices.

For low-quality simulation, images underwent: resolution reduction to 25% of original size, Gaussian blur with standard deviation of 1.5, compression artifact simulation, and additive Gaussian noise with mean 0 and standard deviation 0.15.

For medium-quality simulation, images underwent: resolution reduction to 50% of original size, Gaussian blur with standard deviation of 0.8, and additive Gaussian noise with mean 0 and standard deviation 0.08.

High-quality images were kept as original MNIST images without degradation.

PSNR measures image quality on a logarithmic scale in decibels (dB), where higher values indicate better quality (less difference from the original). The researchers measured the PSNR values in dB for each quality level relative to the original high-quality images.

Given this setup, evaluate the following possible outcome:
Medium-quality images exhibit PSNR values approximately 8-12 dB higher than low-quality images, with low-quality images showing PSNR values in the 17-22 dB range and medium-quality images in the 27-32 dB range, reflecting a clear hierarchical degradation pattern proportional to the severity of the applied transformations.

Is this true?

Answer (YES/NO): NO